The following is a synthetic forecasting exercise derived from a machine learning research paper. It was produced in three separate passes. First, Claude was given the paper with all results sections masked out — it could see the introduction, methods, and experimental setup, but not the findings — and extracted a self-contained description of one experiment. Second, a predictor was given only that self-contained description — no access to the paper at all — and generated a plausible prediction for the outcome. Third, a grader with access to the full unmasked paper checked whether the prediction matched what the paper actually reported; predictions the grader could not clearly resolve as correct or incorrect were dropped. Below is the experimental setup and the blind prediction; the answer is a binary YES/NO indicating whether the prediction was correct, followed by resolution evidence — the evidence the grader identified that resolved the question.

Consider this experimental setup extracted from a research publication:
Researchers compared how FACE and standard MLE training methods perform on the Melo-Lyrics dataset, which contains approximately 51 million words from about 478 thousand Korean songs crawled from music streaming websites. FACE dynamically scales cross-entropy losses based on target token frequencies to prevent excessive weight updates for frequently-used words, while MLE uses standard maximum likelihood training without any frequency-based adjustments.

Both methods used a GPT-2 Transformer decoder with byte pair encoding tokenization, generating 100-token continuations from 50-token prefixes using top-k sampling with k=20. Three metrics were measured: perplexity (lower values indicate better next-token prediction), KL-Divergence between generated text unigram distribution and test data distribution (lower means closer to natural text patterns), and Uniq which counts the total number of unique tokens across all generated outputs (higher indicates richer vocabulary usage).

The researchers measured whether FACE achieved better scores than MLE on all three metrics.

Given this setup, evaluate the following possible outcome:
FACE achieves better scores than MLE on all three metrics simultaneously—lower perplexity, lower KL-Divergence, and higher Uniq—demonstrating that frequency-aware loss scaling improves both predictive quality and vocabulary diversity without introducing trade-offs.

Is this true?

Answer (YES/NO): NO